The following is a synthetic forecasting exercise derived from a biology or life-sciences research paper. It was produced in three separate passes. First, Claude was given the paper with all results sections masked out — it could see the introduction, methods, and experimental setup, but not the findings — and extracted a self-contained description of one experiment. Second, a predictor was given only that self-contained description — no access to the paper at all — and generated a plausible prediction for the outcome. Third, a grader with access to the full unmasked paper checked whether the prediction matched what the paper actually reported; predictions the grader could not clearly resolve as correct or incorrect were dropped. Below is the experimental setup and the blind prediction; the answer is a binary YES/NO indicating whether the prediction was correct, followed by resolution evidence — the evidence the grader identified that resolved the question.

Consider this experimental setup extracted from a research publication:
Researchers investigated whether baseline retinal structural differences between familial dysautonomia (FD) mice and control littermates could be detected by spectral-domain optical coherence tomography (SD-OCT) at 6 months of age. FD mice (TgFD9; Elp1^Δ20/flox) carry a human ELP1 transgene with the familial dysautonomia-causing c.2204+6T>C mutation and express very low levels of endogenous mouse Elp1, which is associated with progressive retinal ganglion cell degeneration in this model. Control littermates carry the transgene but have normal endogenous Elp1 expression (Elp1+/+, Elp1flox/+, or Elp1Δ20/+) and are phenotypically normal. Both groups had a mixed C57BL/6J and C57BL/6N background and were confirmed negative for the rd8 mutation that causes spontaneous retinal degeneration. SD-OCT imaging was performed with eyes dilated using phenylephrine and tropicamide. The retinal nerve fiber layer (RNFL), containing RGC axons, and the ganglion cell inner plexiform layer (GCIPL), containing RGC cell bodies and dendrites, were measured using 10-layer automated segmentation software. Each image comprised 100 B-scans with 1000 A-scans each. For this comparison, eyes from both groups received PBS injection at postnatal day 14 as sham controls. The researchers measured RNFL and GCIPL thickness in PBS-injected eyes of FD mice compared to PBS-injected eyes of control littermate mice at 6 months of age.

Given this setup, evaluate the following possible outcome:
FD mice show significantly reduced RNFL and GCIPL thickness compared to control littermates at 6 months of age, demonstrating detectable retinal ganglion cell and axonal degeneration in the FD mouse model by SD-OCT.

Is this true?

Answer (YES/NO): YES